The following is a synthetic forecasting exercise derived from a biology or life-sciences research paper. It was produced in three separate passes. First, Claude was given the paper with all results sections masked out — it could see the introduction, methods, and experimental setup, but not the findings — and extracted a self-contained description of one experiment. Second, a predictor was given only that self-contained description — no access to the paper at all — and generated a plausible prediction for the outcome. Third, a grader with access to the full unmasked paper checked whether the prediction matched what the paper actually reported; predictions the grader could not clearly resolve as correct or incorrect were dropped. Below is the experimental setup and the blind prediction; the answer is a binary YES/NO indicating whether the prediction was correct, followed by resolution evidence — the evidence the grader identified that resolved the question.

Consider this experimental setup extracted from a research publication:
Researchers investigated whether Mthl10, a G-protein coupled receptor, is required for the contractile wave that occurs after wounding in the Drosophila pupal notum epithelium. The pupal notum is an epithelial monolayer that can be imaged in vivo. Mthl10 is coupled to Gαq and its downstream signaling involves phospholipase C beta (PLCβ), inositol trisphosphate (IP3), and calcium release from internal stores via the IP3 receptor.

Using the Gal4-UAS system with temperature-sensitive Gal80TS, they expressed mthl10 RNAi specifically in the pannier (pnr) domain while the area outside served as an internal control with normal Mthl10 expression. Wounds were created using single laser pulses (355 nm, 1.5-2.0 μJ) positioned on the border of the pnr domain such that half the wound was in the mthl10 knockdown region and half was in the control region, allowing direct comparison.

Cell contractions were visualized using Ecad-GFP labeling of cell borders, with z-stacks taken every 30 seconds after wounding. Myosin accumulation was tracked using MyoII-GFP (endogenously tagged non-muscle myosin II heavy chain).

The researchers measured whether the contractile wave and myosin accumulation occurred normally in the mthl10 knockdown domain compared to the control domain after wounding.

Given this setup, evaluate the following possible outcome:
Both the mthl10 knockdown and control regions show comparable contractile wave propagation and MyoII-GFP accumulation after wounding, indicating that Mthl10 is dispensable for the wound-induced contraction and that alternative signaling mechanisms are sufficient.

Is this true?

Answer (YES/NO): YES